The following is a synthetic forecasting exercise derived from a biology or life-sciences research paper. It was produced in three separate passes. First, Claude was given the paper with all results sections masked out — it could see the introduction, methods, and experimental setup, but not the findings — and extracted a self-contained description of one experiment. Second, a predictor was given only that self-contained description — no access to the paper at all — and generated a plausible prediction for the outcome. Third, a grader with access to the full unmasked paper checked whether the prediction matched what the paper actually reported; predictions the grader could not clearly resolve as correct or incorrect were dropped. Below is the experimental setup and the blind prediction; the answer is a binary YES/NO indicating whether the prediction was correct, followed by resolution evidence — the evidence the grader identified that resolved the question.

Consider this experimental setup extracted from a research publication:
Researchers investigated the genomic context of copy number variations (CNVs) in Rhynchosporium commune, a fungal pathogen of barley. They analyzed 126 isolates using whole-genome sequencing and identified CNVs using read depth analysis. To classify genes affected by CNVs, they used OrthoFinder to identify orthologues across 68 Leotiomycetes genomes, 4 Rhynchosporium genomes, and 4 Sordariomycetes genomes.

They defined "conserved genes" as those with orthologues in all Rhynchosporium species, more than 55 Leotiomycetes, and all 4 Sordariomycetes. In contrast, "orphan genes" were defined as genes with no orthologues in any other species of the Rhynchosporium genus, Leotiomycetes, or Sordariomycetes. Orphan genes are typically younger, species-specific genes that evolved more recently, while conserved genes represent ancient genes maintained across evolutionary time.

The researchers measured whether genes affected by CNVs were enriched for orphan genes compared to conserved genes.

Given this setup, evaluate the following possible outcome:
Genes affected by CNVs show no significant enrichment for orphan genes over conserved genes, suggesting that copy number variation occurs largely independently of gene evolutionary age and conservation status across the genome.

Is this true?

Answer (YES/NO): NO